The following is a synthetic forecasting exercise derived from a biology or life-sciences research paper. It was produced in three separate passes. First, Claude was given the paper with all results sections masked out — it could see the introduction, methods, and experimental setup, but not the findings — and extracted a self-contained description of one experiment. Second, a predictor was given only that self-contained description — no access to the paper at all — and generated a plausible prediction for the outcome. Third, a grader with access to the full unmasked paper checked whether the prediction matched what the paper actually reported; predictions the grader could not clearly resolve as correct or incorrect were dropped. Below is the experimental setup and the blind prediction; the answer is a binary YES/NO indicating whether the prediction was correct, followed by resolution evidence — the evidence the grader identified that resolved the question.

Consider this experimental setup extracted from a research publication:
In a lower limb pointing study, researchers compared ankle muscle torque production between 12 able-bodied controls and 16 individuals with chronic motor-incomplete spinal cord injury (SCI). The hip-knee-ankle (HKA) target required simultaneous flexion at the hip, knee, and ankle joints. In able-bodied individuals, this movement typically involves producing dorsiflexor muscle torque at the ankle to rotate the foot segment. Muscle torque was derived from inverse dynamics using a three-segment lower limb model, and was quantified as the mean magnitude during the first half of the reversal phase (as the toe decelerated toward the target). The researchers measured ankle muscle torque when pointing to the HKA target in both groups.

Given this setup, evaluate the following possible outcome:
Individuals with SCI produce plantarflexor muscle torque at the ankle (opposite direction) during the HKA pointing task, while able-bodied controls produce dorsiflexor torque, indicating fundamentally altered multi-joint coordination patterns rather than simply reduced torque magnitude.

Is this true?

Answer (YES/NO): NO